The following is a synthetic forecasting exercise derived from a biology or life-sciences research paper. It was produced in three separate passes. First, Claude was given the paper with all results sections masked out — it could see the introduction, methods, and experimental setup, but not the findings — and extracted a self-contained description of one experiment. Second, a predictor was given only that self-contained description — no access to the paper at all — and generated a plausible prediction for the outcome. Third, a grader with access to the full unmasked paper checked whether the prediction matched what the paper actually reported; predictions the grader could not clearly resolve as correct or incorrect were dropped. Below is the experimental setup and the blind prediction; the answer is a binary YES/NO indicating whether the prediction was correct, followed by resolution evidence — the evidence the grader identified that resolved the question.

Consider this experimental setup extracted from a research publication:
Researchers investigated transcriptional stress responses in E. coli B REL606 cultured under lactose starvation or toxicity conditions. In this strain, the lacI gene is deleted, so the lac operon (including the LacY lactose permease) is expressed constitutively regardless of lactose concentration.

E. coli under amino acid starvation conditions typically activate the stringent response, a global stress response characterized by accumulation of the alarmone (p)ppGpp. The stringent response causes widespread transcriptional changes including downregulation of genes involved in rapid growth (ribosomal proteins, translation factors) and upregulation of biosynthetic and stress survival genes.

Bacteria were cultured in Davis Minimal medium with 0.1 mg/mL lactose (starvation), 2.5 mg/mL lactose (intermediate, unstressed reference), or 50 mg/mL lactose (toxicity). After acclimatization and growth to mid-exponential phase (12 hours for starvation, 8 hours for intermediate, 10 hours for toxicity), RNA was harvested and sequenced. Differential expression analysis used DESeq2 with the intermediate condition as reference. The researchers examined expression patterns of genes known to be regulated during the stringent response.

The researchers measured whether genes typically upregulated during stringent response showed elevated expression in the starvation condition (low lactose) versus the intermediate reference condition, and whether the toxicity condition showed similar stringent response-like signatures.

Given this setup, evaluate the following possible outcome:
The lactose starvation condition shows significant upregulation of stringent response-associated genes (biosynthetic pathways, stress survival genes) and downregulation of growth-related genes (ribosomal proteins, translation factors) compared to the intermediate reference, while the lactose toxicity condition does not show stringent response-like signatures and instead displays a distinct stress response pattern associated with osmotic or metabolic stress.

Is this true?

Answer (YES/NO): NO